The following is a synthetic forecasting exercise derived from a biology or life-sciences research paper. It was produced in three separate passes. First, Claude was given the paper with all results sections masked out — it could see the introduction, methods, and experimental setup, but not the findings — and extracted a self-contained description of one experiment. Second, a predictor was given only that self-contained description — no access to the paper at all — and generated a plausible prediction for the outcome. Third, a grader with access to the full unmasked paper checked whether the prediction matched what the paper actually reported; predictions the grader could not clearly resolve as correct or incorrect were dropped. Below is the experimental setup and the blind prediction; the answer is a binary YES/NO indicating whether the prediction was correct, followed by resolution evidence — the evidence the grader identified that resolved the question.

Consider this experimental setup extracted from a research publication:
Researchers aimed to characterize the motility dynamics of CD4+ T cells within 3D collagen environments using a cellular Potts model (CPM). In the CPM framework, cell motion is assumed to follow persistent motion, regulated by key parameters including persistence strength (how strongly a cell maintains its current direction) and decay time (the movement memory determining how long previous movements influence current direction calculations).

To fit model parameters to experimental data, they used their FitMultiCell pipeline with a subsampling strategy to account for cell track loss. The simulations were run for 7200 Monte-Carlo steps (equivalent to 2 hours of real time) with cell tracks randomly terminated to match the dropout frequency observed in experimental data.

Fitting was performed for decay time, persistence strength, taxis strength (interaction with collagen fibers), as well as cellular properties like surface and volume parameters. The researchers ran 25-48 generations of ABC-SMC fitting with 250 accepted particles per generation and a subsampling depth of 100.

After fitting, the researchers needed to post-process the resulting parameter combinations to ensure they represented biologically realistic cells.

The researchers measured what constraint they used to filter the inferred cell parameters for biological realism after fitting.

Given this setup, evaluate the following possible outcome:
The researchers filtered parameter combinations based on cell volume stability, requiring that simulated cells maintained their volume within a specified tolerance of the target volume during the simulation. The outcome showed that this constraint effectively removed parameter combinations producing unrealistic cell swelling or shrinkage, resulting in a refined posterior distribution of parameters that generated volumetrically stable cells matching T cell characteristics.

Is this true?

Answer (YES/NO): NO